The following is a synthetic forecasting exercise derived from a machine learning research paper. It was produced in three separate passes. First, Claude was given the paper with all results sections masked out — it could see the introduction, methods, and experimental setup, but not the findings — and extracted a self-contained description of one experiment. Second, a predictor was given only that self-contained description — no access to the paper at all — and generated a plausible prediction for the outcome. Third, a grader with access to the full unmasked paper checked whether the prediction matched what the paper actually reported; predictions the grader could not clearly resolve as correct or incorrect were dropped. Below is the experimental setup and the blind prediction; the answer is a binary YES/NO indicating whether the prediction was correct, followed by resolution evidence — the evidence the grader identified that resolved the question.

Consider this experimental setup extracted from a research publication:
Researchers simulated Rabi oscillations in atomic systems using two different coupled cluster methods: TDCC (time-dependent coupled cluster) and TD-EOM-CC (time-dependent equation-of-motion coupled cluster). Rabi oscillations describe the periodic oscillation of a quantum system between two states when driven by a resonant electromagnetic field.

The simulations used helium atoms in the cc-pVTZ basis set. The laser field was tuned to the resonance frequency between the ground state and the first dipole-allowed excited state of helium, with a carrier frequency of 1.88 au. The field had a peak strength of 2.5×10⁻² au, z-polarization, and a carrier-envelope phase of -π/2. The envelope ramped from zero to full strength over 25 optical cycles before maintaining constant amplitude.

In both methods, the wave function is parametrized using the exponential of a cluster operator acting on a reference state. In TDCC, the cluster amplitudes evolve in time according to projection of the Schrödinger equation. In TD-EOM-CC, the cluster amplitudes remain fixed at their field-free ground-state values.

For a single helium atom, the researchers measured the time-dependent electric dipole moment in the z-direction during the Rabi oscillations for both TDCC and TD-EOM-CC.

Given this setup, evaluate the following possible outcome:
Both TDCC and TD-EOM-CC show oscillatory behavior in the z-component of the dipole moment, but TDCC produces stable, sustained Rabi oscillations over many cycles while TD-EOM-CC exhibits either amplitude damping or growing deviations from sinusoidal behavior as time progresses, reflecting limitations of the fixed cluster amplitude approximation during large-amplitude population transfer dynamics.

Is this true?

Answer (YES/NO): NO